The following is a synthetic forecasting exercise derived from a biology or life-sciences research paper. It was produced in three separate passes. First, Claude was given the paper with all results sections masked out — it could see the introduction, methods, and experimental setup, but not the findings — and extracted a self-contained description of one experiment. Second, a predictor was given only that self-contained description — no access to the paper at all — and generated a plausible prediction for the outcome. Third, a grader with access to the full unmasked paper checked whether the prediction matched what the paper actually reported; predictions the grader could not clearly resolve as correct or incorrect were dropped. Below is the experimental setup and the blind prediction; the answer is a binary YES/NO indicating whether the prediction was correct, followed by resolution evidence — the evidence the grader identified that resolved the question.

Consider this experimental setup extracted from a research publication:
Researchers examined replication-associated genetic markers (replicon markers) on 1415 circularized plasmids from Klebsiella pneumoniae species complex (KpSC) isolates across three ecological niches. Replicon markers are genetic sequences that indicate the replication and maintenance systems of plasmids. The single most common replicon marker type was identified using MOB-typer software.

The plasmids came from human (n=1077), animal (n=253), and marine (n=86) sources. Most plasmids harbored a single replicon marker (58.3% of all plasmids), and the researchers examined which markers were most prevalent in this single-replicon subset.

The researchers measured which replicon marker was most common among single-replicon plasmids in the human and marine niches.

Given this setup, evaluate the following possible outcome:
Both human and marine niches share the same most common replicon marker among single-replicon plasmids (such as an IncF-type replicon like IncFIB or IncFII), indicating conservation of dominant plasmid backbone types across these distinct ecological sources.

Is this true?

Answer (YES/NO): NO